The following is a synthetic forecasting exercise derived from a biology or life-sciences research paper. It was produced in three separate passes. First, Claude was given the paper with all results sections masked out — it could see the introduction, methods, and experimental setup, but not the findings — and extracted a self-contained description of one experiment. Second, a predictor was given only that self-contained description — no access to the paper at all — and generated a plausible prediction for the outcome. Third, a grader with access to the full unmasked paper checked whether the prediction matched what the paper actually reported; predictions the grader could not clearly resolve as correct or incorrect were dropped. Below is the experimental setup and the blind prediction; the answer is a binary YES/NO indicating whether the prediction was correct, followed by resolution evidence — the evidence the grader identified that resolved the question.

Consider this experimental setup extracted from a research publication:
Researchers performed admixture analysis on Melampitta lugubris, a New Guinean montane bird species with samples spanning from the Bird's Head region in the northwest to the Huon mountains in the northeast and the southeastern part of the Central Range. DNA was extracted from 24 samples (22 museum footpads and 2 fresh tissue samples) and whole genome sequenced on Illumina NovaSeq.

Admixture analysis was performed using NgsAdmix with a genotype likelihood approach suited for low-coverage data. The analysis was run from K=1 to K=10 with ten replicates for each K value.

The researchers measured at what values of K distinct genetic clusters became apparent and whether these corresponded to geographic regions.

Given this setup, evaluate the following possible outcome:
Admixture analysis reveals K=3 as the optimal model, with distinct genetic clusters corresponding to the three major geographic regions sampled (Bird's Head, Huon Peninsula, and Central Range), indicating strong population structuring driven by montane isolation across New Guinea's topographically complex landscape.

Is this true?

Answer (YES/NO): NO